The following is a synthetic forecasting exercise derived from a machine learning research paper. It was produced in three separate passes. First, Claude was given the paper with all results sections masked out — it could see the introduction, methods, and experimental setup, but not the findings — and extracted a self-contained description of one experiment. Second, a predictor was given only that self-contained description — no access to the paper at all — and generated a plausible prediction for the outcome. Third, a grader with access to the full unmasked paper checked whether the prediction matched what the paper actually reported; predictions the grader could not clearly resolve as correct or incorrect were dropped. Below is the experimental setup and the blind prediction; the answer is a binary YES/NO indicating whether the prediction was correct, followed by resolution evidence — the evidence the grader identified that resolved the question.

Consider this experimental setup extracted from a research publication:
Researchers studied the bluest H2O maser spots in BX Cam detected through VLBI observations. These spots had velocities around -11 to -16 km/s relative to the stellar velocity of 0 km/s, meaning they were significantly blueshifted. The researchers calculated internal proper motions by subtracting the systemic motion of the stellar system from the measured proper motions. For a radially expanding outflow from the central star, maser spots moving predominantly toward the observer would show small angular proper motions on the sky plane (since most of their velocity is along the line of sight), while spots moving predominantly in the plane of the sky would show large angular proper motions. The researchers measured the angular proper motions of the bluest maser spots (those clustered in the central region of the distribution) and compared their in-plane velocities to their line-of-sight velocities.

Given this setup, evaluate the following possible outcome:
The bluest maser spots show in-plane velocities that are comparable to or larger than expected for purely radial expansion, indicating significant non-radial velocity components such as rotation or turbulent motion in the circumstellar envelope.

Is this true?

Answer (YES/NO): NO